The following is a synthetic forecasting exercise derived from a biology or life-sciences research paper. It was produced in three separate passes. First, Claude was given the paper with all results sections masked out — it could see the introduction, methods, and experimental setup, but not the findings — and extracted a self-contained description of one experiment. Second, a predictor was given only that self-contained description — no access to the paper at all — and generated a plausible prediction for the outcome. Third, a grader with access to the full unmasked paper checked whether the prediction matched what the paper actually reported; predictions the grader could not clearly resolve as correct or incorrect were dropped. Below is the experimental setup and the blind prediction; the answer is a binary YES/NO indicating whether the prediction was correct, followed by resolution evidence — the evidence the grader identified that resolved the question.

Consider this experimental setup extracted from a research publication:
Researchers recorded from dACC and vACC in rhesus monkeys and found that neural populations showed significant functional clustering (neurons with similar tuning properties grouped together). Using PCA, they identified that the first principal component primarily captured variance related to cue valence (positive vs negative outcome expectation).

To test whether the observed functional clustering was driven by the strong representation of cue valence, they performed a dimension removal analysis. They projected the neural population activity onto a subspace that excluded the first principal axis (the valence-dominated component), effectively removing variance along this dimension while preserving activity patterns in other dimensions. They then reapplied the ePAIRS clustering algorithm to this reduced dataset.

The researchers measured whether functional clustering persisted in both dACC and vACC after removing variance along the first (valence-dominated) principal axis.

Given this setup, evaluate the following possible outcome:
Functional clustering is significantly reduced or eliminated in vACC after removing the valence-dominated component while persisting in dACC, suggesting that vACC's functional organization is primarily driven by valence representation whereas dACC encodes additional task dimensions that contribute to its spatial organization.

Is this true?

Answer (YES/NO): YES